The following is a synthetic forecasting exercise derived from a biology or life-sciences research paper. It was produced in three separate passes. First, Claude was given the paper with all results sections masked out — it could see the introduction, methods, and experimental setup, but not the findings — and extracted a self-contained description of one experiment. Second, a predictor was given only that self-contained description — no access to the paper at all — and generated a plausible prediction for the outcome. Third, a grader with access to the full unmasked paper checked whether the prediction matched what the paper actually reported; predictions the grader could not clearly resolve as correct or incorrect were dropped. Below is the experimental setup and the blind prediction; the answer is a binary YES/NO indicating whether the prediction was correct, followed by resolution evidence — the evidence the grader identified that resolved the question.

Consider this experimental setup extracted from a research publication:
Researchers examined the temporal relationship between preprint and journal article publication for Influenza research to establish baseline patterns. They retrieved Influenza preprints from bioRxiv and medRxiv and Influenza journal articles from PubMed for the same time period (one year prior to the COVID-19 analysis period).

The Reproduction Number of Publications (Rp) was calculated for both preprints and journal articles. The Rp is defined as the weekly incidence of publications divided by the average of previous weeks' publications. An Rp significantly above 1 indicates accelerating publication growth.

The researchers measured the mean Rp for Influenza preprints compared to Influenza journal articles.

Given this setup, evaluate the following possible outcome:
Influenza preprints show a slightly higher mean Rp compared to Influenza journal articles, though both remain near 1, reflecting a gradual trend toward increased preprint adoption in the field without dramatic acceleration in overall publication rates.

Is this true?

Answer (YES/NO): NO